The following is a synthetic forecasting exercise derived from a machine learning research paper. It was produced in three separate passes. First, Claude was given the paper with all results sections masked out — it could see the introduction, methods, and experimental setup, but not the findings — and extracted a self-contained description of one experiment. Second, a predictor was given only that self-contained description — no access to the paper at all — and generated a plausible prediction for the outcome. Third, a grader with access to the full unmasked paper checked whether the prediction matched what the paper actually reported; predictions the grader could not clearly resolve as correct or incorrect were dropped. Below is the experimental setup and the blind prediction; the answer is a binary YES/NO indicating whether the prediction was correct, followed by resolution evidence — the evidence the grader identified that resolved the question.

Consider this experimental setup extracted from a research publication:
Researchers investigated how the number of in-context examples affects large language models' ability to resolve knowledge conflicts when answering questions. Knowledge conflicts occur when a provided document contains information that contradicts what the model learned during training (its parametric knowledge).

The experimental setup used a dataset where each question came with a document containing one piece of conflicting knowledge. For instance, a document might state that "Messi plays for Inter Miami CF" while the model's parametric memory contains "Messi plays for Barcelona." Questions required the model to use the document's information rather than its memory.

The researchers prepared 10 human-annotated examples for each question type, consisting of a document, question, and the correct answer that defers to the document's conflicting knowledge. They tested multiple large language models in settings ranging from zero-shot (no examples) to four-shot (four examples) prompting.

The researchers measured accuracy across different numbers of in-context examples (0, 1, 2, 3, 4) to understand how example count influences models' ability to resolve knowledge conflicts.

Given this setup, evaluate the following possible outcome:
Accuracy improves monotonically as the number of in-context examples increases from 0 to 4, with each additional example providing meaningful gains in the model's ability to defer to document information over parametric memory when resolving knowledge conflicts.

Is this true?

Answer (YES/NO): NO